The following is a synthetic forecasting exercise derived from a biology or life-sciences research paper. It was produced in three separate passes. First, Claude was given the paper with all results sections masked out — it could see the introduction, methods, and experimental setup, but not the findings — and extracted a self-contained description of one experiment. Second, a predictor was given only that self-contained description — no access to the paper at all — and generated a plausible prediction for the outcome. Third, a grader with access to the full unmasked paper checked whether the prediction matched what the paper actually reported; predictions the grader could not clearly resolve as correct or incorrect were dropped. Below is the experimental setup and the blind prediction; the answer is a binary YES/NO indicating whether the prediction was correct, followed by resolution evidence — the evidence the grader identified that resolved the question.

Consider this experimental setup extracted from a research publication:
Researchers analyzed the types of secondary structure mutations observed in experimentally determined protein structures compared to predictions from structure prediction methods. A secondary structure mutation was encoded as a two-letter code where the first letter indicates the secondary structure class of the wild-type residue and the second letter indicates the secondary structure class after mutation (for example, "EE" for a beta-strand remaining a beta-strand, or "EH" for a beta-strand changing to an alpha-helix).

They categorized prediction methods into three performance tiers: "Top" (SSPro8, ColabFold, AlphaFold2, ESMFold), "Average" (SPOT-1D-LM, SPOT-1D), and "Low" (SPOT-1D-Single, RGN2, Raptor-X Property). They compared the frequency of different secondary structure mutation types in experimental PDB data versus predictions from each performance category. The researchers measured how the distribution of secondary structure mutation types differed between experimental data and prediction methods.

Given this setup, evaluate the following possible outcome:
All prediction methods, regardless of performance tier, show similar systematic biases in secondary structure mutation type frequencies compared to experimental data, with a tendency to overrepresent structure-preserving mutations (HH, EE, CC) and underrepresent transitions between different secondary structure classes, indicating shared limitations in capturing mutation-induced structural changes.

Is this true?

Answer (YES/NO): NO